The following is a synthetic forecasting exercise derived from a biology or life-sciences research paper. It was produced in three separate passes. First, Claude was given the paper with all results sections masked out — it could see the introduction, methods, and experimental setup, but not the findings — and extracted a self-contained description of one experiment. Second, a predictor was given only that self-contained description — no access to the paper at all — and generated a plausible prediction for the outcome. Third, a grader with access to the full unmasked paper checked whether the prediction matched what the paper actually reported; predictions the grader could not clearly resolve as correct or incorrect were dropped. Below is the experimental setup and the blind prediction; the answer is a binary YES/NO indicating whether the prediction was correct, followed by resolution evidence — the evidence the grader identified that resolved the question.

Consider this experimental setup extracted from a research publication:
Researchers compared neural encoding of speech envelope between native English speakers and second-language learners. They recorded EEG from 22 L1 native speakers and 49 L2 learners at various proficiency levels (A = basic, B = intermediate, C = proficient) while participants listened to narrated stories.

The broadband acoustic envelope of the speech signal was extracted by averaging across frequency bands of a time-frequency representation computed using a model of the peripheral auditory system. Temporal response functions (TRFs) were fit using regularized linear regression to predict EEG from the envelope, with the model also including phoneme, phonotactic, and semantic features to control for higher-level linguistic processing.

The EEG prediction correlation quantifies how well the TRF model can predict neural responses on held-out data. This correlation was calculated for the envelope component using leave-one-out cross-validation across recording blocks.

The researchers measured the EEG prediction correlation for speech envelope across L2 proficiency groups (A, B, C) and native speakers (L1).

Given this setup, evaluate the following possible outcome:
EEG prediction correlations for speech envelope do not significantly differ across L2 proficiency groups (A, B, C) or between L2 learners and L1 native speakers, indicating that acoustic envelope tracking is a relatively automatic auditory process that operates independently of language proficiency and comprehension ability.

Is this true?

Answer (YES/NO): YES